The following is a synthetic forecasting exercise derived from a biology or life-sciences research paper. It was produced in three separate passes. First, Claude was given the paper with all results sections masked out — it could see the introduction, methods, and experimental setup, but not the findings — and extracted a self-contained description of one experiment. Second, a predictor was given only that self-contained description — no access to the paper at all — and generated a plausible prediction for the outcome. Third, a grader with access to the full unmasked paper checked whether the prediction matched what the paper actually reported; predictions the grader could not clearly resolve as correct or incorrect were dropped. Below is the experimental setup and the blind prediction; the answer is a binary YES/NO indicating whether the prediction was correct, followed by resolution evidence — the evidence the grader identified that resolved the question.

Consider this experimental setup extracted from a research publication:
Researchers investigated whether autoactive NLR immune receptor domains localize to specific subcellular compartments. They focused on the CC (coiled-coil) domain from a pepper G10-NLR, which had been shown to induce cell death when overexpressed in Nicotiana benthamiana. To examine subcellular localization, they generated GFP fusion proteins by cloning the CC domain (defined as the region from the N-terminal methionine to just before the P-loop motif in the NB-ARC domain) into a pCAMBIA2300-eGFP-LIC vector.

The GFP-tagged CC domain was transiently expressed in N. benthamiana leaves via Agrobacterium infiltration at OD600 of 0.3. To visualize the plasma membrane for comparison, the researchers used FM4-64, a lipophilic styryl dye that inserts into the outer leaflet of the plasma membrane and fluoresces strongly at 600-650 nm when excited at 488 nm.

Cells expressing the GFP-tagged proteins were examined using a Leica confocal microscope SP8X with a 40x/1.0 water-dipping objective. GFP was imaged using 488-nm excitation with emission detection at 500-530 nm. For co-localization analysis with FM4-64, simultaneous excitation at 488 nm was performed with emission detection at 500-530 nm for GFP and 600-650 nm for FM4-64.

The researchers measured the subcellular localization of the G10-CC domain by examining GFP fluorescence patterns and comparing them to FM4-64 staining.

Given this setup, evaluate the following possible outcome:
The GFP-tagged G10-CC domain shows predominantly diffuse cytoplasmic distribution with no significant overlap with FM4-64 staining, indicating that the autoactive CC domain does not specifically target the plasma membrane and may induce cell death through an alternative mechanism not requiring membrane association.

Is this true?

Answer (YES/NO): NO